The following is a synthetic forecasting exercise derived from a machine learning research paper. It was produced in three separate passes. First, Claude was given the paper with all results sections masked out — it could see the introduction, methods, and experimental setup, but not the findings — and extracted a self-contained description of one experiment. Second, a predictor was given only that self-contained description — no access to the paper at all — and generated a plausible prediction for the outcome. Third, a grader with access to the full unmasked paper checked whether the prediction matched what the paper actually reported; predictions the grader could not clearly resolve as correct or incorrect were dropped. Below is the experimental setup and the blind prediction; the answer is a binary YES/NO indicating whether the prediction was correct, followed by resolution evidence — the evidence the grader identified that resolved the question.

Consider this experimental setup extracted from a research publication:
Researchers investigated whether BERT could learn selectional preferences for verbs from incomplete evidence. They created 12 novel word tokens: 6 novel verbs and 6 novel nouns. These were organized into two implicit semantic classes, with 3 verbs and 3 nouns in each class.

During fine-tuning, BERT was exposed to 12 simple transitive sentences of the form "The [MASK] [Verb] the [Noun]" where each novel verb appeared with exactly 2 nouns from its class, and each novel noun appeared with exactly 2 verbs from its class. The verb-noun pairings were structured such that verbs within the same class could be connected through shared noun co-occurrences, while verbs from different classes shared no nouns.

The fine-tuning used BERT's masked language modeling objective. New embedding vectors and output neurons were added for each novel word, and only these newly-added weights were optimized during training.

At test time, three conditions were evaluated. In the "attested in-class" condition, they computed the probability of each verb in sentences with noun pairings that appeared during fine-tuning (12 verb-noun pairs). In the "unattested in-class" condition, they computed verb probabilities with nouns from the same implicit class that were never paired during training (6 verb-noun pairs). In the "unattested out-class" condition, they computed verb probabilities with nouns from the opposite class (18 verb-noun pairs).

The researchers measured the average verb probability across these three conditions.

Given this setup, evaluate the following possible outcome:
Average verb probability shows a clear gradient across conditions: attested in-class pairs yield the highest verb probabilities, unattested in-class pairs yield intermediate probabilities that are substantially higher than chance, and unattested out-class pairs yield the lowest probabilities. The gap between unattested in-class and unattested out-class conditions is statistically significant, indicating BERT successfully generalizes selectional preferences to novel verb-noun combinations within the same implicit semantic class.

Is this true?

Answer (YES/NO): YES